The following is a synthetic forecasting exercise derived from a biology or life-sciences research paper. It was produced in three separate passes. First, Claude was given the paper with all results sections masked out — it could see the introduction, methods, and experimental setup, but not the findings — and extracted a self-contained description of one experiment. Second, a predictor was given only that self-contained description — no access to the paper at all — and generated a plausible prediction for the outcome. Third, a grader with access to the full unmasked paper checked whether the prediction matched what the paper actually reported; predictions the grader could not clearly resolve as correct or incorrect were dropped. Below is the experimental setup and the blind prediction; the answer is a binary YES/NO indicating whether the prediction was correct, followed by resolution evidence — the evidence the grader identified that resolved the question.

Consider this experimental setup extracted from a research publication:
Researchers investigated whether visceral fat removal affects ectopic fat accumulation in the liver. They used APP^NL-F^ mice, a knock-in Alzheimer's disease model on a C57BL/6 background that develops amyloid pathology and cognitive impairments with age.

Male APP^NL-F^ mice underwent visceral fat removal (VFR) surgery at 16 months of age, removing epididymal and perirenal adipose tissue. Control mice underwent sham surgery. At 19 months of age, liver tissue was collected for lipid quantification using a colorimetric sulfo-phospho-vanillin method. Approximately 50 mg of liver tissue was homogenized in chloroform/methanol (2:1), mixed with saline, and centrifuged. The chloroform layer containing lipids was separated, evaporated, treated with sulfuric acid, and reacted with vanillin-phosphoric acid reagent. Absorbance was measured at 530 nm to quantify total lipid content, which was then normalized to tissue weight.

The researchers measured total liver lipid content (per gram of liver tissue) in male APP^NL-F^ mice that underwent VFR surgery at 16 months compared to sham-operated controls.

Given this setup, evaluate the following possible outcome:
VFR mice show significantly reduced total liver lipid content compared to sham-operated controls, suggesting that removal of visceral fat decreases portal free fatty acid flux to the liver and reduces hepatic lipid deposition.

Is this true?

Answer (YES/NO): YES